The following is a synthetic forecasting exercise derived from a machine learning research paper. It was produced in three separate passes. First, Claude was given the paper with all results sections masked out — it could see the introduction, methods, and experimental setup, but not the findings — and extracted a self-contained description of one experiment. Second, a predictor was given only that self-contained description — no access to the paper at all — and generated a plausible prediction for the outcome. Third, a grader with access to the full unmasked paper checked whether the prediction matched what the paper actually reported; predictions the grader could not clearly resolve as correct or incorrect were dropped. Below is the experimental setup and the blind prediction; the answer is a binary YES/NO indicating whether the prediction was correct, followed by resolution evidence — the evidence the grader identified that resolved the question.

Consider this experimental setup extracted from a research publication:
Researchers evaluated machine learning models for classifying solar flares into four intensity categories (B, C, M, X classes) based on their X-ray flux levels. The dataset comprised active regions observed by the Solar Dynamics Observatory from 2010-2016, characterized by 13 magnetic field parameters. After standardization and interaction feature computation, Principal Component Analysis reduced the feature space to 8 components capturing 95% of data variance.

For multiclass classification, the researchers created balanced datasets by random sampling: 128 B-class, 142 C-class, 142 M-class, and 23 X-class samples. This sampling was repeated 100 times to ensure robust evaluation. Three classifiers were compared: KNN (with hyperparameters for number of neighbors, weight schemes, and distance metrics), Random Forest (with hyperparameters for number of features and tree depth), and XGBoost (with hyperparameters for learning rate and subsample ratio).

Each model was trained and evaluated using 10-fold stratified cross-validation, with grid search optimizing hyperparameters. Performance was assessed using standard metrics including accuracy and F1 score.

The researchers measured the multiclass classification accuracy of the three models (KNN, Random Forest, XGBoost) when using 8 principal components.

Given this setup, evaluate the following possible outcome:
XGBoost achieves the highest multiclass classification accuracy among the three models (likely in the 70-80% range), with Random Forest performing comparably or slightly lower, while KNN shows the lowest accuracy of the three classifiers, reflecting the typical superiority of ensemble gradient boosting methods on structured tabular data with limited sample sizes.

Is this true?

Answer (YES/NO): NO